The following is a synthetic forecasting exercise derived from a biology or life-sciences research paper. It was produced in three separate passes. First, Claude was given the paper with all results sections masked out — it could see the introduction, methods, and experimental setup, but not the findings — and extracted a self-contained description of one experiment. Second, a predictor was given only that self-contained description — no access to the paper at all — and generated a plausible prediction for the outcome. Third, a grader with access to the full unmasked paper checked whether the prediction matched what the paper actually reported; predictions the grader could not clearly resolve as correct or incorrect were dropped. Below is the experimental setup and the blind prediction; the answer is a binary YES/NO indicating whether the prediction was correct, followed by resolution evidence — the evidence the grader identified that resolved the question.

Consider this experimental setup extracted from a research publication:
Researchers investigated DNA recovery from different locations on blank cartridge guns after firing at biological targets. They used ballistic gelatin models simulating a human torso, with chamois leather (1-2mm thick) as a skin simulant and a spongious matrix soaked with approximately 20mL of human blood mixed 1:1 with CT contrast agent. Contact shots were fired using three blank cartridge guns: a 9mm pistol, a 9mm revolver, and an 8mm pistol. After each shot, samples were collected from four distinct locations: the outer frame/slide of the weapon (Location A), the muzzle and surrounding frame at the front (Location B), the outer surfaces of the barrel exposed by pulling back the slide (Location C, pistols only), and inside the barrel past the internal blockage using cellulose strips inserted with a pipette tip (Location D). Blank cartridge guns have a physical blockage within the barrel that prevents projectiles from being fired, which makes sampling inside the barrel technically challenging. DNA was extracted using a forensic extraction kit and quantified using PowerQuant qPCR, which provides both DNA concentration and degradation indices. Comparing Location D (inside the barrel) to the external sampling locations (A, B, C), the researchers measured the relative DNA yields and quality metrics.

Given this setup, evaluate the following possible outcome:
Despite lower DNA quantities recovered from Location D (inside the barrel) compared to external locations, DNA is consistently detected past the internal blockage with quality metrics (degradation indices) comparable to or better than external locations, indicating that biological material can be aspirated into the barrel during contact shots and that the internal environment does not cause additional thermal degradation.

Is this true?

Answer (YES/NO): NO